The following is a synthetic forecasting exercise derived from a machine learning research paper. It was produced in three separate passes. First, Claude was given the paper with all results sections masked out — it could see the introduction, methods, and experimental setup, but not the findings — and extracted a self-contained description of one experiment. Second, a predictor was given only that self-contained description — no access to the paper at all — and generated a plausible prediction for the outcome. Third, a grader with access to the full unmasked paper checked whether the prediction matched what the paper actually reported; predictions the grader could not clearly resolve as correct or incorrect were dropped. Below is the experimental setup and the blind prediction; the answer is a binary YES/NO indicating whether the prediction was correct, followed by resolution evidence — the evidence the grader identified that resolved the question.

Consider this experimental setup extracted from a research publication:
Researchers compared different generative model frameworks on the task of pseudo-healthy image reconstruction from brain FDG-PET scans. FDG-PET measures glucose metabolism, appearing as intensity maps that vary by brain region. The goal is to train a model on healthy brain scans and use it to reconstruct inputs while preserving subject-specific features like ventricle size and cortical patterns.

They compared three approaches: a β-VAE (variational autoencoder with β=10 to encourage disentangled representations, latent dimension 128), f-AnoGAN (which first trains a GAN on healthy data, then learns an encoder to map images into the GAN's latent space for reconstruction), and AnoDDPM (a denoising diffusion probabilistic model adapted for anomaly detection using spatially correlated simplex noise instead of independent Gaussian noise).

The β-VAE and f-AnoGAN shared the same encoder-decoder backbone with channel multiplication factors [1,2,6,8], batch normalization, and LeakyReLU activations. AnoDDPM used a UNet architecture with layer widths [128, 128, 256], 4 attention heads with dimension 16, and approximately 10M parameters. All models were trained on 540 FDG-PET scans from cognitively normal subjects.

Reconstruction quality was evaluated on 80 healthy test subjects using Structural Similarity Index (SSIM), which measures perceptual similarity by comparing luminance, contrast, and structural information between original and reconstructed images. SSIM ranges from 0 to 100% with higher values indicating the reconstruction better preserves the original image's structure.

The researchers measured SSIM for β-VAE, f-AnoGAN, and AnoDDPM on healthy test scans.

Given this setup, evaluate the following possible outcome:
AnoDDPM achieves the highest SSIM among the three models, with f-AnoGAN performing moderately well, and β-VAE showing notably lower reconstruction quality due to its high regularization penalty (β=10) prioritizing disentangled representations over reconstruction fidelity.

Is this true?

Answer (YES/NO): NO